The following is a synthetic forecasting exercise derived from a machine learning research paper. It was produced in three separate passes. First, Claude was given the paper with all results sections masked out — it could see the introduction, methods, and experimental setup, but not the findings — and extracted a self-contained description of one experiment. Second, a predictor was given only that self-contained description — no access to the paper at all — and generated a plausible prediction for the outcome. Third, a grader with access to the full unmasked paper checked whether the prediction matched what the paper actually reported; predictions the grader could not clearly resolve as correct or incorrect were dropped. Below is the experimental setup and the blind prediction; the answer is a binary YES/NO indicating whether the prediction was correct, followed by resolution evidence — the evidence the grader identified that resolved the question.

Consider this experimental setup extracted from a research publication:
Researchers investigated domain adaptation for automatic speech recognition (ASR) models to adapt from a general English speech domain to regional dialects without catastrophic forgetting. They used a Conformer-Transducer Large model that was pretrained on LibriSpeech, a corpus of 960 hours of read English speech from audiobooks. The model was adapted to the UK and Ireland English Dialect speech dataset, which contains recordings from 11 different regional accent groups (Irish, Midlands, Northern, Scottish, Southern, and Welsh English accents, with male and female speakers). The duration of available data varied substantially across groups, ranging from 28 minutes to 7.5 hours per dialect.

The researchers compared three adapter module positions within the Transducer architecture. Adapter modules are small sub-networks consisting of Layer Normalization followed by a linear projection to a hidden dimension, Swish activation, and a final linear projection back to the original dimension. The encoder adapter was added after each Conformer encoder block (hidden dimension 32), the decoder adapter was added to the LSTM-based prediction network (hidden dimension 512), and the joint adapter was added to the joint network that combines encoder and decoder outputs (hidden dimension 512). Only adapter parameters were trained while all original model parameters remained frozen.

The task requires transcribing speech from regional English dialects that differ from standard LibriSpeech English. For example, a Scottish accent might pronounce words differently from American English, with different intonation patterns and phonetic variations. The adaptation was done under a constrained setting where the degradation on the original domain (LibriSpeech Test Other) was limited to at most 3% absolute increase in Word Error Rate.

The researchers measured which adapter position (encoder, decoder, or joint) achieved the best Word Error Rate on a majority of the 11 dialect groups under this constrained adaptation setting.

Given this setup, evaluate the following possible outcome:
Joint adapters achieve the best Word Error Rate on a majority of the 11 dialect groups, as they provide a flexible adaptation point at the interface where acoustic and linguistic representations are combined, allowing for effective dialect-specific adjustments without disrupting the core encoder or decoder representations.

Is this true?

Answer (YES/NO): NO